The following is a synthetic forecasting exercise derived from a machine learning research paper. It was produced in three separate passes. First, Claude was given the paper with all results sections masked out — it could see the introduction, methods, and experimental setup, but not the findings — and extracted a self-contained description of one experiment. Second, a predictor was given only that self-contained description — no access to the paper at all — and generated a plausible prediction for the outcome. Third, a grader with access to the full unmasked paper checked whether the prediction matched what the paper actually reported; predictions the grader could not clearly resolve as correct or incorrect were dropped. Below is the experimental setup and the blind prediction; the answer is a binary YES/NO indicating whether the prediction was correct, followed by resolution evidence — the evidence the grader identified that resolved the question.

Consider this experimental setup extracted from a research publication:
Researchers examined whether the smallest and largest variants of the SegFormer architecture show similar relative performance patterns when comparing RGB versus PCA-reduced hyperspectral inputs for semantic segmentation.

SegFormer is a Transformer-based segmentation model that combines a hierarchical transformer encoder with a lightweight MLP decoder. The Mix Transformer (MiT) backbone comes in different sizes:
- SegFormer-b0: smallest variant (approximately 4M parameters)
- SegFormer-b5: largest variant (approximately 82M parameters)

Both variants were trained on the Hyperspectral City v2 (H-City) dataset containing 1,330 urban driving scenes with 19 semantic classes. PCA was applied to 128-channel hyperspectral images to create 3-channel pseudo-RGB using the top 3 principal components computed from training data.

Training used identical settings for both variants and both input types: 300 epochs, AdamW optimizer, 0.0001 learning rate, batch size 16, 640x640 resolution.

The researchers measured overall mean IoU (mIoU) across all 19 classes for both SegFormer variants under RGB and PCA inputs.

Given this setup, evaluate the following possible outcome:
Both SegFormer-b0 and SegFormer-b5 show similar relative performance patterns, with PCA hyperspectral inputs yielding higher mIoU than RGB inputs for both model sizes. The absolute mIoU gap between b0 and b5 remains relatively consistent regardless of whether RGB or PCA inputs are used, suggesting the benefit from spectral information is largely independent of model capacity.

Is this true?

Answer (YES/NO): NO